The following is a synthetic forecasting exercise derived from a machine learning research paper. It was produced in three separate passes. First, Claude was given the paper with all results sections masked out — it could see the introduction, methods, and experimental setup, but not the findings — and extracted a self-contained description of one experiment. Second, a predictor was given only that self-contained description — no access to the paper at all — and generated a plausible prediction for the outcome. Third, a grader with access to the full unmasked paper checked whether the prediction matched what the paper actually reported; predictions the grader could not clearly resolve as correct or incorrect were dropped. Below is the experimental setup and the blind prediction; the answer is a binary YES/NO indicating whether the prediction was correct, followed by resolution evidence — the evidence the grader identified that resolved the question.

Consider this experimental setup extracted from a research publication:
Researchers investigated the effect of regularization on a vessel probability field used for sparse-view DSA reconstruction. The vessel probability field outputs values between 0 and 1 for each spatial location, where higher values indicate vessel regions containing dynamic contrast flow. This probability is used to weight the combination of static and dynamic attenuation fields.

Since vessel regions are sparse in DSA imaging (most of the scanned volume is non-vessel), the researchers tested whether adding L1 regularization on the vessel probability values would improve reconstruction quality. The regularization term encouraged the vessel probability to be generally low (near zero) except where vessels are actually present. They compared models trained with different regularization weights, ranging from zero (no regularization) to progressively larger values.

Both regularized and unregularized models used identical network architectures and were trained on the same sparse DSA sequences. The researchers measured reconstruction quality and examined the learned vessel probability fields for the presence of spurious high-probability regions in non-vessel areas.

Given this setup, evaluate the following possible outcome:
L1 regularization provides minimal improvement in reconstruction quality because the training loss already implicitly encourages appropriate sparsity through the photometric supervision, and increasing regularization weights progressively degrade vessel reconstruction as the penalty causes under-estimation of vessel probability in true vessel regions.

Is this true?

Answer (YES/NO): NO